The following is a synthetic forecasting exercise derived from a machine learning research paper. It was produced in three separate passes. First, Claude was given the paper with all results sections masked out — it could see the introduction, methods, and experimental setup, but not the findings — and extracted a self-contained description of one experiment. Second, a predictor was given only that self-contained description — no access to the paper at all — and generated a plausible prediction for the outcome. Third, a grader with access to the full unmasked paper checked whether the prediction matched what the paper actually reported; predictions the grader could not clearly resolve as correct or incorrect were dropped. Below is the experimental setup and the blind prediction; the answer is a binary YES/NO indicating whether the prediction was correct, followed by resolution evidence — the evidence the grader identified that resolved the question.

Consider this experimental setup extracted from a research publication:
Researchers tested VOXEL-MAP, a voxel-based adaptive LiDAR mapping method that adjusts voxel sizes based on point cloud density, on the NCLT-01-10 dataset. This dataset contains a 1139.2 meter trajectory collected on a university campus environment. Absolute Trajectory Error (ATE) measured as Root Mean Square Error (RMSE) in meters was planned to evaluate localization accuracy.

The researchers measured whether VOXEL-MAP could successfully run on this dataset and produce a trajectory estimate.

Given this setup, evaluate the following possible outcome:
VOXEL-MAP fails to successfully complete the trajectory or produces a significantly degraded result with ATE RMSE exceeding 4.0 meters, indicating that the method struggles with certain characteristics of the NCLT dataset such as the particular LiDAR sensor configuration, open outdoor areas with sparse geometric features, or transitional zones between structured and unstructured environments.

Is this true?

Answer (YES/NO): YES